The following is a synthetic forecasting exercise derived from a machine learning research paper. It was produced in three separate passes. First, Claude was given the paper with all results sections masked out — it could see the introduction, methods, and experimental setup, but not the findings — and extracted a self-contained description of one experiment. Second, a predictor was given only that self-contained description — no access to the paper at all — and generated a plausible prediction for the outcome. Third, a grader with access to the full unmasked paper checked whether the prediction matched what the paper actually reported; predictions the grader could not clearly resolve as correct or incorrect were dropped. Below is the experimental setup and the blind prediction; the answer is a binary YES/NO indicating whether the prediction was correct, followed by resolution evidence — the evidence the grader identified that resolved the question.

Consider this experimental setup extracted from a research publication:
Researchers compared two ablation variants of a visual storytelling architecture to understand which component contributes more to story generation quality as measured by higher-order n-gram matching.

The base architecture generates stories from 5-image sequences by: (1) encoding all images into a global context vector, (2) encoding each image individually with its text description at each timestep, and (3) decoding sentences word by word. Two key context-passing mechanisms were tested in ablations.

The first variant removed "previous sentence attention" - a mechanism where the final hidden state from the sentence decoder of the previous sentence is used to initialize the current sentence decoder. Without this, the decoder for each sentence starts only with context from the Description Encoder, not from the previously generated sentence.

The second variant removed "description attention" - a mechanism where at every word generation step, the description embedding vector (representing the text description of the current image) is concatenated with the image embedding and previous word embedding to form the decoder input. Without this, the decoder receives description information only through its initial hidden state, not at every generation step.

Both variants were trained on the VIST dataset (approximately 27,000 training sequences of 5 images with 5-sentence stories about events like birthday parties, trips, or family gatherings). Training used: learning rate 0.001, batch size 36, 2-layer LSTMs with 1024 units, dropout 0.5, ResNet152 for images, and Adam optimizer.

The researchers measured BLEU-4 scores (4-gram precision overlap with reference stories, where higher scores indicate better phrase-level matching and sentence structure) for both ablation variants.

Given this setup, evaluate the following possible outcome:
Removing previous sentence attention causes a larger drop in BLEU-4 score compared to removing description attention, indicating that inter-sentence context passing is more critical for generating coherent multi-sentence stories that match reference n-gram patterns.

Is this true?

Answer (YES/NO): YES